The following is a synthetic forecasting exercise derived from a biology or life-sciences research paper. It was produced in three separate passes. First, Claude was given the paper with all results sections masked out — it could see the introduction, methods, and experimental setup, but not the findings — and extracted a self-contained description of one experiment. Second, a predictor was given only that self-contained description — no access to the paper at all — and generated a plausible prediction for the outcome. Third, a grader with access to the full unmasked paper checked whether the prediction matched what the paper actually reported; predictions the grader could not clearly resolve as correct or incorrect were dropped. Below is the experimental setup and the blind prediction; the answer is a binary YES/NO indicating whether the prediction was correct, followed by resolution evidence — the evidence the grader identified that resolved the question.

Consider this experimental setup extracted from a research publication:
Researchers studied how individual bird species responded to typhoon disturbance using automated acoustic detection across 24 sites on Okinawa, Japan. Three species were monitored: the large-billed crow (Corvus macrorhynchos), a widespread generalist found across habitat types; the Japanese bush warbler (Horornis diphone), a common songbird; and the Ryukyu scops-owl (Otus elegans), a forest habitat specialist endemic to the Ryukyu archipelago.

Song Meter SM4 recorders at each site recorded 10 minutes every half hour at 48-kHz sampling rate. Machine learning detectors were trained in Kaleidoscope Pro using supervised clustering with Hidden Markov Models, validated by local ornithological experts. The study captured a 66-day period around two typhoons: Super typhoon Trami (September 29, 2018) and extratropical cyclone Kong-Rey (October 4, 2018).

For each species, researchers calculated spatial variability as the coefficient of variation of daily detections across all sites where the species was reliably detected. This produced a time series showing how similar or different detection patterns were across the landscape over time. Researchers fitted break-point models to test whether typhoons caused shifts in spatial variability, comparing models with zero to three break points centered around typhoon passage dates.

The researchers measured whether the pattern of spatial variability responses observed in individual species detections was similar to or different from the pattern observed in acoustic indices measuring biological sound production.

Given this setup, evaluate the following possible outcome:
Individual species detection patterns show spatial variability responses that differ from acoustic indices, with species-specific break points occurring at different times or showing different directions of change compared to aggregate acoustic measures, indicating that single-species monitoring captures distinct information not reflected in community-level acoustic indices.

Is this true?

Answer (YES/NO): NO